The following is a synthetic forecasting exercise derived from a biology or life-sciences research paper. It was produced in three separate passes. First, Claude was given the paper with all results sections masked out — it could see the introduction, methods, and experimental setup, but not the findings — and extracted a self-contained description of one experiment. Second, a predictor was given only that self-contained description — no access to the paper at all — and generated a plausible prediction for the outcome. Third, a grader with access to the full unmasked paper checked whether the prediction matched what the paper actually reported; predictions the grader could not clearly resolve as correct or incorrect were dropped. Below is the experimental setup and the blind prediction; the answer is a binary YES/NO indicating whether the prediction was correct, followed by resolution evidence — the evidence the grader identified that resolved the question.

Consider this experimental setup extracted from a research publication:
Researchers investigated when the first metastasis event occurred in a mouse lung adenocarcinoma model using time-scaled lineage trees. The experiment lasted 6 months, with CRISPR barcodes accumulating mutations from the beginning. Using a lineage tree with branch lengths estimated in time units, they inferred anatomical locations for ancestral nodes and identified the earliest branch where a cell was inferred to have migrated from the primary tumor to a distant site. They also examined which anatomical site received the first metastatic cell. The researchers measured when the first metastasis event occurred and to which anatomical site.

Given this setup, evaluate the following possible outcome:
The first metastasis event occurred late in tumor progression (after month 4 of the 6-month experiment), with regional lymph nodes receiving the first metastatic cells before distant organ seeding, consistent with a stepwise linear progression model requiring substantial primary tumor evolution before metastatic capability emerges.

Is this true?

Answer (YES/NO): NO